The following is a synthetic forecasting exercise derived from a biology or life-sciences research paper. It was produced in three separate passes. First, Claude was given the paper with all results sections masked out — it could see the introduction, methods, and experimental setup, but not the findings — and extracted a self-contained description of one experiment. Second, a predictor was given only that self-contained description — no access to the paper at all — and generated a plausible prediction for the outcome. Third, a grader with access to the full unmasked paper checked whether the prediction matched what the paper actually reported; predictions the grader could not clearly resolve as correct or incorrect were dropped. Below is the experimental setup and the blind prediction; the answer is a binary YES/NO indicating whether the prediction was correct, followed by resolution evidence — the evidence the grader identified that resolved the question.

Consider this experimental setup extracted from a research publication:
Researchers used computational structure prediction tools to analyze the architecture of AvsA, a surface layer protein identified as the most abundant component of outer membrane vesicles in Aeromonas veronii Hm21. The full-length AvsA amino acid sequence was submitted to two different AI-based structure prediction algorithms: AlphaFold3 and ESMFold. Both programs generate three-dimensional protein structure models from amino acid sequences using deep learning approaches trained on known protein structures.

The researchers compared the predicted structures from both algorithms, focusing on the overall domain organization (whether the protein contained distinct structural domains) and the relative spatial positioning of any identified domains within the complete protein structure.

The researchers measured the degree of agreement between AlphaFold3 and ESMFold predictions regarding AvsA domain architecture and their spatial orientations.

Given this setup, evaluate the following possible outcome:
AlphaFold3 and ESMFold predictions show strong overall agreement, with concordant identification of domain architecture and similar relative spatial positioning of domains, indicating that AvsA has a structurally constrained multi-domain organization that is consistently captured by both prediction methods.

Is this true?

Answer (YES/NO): NO